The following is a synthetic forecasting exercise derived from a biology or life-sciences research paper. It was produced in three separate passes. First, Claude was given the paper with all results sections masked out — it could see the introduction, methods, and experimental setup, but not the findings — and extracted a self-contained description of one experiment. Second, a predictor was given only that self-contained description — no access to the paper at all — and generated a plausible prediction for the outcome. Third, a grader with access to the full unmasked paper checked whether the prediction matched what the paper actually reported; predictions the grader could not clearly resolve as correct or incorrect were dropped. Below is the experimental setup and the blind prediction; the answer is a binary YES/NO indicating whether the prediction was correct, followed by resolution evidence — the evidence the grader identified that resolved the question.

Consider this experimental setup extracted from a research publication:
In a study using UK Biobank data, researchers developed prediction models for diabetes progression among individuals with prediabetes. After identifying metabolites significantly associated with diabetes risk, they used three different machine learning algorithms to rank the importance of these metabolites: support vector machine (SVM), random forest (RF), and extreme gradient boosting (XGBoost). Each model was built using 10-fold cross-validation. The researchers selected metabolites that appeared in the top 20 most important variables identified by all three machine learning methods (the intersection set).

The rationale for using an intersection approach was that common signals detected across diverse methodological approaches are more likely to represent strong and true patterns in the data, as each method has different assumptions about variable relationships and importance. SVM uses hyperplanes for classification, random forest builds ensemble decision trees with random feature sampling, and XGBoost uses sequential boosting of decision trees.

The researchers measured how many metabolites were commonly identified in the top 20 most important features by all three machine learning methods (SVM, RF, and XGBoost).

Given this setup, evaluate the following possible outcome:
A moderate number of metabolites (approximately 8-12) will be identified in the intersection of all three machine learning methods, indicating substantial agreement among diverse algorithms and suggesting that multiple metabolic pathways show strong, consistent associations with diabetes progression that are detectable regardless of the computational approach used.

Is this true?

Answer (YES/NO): YES